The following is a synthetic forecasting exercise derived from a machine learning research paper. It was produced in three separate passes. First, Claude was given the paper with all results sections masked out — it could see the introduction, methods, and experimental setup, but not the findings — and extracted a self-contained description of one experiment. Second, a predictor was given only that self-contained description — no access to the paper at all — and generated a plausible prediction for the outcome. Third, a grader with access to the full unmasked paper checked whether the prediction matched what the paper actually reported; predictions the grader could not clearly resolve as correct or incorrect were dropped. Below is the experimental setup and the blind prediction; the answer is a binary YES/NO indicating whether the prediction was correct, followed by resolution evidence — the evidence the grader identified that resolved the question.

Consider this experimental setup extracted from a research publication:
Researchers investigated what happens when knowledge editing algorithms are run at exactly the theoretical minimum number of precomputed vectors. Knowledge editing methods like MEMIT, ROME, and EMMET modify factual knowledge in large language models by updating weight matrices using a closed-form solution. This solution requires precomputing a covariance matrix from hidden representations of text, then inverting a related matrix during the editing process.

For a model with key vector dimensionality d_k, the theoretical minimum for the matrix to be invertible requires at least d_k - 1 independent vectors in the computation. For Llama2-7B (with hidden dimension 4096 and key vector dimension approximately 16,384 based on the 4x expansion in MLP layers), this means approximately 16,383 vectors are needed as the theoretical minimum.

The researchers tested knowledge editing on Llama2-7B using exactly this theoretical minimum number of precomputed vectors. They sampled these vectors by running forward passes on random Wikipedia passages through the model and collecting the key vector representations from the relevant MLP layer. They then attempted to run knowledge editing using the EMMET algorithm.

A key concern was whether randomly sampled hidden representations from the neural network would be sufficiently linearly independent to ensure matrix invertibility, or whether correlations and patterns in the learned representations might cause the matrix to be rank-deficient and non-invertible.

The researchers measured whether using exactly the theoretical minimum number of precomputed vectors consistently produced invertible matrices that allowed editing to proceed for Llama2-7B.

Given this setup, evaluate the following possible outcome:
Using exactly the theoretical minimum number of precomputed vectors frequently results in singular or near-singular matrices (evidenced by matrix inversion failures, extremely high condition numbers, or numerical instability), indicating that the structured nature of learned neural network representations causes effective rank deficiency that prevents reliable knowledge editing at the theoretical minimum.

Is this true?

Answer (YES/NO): YES